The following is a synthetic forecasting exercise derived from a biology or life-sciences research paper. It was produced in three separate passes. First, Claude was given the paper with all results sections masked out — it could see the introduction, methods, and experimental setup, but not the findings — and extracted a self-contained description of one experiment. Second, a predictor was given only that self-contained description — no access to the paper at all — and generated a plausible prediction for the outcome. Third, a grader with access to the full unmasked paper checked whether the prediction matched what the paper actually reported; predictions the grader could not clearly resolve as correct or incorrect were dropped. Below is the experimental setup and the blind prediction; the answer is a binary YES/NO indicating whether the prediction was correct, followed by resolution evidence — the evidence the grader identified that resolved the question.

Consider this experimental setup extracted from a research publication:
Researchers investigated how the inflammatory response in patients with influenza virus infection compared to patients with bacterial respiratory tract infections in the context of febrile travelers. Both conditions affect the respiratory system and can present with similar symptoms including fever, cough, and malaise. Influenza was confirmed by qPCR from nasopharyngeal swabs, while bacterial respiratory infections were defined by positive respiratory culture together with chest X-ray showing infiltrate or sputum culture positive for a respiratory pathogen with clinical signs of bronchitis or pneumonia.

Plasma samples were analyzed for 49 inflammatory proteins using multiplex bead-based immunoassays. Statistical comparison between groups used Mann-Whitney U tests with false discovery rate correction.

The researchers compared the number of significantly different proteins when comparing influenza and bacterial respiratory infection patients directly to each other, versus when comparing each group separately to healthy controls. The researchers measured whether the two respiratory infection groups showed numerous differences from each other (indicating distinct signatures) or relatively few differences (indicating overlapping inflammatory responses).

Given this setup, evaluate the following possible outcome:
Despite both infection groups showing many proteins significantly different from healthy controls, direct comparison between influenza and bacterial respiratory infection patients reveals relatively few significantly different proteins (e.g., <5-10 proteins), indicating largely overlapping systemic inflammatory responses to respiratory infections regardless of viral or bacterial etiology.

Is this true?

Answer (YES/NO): YES